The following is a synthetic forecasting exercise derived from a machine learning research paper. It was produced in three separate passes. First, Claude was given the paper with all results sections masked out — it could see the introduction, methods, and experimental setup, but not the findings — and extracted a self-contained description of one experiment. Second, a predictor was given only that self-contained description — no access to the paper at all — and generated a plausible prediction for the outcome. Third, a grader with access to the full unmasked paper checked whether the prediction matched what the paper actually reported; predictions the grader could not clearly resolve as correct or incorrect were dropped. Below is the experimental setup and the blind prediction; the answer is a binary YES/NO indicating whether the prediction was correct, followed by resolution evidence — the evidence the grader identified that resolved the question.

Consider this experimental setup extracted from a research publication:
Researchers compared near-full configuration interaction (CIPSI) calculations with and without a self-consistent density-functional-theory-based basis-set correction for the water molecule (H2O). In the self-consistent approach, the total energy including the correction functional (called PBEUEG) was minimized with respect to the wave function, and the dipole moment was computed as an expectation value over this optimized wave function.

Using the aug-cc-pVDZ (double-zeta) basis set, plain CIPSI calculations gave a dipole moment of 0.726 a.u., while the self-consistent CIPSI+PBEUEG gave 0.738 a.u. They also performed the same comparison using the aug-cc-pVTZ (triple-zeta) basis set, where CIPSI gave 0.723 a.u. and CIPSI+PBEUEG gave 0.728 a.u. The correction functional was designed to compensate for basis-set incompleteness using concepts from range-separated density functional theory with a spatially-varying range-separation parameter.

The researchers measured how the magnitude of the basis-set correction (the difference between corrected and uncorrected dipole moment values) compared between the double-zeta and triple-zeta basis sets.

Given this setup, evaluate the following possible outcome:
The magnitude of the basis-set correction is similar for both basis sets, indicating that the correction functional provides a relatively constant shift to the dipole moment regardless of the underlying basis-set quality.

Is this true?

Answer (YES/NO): NO